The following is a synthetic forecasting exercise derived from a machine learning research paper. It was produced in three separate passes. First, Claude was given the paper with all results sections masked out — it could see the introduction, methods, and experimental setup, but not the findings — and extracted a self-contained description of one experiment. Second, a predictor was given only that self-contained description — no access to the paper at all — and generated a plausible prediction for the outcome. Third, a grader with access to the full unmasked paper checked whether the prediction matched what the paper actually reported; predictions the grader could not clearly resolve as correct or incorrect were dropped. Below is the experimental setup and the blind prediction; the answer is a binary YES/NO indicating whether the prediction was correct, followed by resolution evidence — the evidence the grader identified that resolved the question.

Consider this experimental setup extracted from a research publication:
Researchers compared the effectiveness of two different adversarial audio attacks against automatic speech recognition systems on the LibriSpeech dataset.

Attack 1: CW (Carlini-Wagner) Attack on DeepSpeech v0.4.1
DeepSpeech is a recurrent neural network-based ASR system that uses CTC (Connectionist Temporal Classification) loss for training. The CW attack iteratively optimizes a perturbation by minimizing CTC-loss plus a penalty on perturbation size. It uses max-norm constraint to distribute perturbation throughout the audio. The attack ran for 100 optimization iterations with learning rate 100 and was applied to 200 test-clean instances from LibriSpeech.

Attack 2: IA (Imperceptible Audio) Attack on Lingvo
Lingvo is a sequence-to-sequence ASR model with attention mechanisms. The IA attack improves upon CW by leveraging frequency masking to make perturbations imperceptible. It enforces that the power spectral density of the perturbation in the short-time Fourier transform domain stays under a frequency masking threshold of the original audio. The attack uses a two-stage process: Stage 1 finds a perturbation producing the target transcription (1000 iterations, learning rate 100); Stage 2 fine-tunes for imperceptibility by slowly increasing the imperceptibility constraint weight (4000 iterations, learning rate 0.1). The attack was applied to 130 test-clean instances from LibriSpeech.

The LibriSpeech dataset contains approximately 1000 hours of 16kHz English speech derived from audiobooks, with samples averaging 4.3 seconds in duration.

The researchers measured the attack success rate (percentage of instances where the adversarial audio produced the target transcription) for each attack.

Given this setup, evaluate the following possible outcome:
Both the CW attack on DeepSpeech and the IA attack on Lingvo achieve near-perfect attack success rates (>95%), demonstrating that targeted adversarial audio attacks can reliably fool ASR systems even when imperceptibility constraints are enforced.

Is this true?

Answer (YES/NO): NO